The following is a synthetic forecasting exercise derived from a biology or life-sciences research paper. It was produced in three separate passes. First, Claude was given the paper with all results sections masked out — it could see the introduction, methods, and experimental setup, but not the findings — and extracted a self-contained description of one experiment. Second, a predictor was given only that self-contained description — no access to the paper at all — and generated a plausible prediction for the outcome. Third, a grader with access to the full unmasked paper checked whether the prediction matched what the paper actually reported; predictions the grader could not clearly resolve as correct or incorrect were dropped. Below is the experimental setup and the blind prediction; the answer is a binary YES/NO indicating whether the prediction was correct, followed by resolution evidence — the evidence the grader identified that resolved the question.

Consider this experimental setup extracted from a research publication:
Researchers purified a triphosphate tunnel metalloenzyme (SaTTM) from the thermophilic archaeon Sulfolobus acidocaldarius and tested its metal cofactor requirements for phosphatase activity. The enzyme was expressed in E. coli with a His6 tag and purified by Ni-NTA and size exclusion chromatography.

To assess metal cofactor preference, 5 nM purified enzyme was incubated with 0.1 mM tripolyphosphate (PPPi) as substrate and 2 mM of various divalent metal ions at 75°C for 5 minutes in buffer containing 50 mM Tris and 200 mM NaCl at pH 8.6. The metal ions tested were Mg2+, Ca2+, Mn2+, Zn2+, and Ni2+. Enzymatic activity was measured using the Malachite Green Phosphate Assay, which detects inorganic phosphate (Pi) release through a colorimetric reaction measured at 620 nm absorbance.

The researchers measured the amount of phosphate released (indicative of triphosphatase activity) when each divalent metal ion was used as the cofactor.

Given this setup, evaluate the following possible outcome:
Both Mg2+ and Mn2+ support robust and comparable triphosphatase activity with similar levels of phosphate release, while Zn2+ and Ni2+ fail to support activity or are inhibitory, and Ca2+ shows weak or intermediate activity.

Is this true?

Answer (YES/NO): NO